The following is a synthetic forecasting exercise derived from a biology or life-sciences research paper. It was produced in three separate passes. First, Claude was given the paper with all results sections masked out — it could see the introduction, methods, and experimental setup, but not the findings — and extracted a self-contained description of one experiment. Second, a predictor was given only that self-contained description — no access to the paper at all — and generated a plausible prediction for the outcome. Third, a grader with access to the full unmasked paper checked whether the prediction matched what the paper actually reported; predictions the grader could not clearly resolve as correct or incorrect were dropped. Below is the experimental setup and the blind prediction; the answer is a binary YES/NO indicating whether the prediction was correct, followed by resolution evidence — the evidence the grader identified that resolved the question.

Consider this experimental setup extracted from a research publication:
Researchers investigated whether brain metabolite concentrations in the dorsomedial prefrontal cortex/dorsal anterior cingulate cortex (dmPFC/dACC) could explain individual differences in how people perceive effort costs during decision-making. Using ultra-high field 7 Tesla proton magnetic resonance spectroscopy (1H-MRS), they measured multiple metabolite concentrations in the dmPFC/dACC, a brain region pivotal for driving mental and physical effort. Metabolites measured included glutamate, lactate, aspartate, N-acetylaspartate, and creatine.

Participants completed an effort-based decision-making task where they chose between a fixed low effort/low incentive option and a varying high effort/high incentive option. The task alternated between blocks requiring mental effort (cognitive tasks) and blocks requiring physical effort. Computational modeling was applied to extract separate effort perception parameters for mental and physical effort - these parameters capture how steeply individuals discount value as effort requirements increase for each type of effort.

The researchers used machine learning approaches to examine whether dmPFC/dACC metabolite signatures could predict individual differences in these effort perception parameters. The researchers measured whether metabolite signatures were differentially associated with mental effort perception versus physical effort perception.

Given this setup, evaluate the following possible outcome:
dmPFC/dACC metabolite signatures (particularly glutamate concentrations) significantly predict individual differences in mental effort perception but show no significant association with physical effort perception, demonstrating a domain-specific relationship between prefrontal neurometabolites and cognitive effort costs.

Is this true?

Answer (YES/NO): NO